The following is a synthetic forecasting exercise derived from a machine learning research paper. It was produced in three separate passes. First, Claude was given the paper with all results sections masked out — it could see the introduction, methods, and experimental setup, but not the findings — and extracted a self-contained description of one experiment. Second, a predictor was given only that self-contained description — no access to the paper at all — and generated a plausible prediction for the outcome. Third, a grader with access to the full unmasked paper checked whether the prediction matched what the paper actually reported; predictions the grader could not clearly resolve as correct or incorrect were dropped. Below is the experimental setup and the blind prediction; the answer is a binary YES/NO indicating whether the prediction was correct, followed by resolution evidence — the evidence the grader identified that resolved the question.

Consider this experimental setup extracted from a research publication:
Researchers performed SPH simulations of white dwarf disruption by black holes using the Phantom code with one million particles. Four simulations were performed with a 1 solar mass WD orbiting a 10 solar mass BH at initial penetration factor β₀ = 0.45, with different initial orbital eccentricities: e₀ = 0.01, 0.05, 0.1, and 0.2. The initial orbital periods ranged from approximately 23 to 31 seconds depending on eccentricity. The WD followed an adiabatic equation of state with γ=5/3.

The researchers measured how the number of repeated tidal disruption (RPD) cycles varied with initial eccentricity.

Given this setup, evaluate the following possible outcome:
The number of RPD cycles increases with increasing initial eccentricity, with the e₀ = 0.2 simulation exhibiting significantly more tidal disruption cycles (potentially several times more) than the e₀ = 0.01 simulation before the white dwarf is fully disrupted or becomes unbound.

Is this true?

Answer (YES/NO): NO